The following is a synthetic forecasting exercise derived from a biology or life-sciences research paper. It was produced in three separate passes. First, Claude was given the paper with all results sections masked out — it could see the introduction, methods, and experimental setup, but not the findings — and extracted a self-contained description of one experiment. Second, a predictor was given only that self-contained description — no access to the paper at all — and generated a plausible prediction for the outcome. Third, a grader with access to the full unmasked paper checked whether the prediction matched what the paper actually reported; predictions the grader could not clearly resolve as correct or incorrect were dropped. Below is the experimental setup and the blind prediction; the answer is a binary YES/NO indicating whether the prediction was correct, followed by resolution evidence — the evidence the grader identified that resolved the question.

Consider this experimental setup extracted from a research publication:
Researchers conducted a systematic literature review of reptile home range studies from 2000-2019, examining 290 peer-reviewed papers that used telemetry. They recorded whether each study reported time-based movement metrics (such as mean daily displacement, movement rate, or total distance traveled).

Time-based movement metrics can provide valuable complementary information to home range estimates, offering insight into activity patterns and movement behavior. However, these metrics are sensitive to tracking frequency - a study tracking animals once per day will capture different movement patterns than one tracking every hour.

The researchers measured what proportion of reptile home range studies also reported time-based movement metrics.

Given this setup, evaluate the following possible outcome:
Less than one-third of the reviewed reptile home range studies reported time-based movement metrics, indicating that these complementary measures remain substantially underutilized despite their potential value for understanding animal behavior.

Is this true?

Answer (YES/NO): NO